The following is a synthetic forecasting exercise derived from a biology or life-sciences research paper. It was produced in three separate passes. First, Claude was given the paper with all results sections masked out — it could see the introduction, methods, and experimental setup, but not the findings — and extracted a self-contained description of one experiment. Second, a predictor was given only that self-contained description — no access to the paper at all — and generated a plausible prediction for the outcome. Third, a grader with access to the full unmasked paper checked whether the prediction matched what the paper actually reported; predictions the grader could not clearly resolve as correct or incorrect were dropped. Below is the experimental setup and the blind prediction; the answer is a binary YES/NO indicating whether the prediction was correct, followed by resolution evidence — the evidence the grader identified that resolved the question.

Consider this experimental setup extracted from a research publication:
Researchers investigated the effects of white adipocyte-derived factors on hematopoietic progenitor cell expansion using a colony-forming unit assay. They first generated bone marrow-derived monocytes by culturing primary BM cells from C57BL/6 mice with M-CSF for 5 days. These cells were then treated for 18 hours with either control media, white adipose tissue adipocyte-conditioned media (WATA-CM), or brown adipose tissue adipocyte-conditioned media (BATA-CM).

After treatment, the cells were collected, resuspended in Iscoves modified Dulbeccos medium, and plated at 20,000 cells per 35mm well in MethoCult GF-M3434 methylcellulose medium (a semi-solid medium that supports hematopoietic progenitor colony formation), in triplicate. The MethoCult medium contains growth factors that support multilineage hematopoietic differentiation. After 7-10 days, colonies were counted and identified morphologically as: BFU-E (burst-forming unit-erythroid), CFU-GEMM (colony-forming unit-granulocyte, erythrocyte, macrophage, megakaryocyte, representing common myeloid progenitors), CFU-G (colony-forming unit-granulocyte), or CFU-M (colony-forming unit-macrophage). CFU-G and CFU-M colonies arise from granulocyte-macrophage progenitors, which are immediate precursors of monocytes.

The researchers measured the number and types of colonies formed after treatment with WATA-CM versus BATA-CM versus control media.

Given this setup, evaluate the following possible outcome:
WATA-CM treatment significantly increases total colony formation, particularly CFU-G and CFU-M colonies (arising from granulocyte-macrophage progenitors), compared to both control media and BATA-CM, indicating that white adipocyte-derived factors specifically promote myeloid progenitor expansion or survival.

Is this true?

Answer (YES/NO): NO